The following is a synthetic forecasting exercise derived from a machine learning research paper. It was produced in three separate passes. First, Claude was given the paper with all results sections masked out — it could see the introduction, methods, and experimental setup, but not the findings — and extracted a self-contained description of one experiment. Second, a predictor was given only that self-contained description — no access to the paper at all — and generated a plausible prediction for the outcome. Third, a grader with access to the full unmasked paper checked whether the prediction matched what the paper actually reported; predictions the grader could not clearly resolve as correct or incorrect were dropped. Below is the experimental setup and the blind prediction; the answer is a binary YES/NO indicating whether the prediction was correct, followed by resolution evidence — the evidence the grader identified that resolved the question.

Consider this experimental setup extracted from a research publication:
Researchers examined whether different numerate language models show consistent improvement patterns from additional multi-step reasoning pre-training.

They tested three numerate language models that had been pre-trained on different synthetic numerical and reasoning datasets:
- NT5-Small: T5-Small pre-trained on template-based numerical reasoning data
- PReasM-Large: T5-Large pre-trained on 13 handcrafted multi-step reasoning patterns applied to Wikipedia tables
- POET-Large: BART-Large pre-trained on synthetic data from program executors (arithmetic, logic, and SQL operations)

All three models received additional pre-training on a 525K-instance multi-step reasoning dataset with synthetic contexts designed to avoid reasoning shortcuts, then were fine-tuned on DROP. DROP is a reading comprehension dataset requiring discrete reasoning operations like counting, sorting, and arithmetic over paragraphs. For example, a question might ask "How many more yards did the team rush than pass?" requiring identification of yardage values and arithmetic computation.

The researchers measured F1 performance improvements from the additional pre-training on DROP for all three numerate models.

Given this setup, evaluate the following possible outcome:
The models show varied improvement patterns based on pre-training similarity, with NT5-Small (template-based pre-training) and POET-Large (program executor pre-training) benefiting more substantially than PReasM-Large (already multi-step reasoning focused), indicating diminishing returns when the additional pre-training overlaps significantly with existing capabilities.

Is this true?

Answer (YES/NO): NO